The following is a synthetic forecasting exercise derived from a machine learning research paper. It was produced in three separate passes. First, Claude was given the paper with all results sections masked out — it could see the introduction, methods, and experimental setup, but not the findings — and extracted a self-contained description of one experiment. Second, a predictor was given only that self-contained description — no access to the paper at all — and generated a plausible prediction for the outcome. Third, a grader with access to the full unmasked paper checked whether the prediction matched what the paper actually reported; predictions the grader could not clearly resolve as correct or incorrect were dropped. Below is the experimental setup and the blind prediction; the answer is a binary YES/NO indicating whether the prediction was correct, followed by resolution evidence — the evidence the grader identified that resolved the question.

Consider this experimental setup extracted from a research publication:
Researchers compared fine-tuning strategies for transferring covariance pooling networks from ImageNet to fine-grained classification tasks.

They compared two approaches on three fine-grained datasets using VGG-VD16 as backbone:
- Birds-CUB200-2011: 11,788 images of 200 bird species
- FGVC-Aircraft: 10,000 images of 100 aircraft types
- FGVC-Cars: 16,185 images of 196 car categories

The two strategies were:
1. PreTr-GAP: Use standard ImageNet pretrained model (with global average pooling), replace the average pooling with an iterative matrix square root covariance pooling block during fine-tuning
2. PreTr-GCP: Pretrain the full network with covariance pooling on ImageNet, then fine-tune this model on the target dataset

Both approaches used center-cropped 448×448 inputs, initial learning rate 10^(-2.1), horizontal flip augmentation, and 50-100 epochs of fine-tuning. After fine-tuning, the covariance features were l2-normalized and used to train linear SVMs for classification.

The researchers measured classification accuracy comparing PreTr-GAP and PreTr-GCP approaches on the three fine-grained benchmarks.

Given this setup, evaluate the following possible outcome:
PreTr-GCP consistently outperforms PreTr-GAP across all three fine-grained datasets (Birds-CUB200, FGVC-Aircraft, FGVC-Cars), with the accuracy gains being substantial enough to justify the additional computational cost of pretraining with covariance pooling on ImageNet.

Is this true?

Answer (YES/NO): NO